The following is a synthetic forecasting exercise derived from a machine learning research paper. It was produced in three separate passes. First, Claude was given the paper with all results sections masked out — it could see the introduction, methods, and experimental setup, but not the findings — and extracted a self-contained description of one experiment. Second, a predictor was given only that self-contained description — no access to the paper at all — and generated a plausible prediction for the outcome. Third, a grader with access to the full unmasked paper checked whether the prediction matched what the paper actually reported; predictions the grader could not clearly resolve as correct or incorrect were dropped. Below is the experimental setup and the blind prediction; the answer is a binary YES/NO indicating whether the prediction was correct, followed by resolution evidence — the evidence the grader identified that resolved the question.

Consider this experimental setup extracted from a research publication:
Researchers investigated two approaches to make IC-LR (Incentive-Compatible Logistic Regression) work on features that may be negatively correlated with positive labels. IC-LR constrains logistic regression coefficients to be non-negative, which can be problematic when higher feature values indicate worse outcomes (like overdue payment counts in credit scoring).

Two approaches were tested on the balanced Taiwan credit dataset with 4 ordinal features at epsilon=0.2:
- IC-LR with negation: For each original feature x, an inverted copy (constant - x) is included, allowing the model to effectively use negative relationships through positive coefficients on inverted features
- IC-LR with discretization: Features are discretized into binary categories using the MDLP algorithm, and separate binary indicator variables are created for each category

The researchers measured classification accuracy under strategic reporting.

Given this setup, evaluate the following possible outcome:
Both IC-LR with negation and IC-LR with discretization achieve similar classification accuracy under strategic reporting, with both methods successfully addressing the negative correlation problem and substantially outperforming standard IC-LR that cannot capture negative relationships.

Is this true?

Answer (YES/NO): NO